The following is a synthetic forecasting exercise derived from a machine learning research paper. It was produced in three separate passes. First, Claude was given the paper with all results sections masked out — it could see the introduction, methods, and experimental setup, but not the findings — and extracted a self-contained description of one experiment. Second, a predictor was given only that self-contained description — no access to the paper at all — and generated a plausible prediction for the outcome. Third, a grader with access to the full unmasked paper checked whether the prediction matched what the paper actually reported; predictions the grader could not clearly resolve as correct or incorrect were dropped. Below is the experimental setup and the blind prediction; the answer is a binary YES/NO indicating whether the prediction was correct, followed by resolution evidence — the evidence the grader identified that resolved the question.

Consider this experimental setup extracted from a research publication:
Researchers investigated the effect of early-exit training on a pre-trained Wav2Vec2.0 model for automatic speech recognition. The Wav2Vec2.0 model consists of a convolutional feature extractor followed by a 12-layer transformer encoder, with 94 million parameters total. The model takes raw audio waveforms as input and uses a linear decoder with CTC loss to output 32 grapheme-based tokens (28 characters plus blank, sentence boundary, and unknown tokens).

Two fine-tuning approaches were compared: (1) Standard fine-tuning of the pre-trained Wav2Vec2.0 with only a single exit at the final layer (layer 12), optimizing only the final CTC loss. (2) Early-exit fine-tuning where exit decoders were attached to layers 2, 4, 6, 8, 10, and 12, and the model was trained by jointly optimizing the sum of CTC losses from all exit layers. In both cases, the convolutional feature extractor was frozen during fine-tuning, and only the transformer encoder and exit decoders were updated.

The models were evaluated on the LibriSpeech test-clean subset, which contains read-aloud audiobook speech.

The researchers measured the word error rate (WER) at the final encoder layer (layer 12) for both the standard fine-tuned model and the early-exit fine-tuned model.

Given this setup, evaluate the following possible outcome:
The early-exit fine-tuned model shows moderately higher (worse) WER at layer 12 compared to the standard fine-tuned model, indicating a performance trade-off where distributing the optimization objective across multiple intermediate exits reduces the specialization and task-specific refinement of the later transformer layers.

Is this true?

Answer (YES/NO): YES